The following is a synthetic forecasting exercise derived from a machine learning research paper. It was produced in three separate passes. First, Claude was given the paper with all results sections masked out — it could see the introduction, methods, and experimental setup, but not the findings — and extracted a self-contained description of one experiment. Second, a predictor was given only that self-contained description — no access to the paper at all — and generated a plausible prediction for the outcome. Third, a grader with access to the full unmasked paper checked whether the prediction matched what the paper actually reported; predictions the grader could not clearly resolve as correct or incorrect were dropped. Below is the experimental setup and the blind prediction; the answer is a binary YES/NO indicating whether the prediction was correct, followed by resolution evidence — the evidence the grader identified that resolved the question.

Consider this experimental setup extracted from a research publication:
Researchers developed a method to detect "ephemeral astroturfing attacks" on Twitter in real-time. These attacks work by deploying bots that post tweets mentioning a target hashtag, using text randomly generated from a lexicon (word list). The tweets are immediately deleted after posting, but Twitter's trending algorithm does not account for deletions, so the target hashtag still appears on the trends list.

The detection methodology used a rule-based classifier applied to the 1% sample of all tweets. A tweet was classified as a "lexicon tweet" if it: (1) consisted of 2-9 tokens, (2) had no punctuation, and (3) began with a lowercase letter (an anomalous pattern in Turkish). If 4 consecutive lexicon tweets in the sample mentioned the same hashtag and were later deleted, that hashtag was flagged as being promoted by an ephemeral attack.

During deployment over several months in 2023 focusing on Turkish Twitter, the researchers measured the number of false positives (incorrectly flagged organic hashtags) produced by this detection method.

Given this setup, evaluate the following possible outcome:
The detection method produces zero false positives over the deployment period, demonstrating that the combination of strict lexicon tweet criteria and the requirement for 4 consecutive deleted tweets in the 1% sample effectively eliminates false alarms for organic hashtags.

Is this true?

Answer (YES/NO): NO